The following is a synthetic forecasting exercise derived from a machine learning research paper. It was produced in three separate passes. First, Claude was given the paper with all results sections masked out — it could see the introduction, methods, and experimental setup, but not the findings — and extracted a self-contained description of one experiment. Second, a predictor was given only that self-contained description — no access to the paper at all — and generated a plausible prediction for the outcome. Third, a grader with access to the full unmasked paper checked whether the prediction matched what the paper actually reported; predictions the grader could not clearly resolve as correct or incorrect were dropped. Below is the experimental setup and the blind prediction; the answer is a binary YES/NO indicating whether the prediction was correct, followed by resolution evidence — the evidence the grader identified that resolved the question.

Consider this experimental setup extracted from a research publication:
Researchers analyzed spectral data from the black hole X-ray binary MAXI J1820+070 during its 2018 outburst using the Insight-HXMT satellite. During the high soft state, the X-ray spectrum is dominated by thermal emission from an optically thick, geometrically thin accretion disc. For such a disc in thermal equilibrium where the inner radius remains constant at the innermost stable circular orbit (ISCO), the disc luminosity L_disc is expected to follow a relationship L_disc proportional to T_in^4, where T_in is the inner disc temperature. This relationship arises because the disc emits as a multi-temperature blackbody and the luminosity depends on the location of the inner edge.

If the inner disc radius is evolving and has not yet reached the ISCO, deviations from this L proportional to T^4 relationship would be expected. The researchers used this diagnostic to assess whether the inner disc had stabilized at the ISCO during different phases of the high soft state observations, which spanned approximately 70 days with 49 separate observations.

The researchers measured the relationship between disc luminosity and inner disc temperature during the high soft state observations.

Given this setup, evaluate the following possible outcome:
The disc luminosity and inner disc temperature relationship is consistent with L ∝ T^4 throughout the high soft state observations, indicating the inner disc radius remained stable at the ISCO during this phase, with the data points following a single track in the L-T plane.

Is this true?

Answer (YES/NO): NO